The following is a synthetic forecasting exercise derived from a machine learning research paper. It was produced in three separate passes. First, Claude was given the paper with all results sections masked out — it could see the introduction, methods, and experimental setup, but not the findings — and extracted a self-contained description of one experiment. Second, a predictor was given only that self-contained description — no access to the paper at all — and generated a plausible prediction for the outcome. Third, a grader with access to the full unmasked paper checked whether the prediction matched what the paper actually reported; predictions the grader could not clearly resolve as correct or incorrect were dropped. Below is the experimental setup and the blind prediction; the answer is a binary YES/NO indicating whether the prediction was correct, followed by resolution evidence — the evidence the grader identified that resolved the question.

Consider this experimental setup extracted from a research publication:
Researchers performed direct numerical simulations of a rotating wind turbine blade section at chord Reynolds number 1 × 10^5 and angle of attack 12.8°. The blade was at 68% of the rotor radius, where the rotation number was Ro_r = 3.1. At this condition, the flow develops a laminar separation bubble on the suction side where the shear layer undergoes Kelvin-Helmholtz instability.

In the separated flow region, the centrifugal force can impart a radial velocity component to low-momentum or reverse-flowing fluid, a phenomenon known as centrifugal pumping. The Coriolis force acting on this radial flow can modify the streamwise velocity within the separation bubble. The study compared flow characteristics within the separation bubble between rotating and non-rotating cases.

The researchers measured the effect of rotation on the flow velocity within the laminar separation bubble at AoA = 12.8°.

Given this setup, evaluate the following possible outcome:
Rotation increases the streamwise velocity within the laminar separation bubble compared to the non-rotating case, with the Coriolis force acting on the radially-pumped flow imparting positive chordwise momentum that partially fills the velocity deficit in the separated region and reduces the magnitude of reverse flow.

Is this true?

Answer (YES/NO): NO